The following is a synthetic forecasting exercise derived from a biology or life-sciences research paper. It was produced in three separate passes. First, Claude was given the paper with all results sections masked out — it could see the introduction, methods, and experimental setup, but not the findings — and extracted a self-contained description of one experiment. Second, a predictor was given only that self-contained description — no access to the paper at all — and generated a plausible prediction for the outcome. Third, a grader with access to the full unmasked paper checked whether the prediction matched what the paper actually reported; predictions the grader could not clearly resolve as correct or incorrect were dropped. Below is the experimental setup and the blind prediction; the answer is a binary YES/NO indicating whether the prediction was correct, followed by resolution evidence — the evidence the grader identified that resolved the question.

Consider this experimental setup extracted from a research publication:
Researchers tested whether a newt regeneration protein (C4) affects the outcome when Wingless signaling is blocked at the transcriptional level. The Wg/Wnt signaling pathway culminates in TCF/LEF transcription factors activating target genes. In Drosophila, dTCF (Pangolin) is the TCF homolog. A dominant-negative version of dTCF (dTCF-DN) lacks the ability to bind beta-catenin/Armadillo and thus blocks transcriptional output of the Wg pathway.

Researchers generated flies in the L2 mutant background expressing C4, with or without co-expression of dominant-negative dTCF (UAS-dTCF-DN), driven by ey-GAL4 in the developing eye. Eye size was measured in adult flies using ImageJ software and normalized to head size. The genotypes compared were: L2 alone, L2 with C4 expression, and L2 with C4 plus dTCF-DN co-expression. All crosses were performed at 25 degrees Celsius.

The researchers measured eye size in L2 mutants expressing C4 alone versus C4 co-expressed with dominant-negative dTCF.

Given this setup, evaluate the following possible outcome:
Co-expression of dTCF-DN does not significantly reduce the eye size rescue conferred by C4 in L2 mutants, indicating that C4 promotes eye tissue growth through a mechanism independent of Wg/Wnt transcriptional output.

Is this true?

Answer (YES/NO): NO